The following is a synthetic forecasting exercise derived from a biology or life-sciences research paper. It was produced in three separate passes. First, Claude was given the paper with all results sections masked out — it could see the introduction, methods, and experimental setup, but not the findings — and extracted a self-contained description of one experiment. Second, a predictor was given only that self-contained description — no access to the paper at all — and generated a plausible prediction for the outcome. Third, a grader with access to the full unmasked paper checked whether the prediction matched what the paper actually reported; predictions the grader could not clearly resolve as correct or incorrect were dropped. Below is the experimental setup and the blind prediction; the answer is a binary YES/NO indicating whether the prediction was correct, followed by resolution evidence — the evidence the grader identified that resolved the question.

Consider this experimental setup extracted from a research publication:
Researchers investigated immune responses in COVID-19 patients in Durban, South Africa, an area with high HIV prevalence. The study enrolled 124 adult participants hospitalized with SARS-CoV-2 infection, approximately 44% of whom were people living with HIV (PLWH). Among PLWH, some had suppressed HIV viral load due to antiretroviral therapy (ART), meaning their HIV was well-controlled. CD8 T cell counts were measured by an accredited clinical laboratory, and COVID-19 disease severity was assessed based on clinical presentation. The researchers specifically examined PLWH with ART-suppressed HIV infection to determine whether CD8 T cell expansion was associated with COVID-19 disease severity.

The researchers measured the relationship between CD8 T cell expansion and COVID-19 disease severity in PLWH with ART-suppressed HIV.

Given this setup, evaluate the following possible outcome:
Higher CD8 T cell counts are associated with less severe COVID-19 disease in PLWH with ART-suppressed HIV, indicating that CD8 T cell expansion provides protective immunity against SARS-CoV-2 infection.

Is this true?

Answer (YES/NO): YES